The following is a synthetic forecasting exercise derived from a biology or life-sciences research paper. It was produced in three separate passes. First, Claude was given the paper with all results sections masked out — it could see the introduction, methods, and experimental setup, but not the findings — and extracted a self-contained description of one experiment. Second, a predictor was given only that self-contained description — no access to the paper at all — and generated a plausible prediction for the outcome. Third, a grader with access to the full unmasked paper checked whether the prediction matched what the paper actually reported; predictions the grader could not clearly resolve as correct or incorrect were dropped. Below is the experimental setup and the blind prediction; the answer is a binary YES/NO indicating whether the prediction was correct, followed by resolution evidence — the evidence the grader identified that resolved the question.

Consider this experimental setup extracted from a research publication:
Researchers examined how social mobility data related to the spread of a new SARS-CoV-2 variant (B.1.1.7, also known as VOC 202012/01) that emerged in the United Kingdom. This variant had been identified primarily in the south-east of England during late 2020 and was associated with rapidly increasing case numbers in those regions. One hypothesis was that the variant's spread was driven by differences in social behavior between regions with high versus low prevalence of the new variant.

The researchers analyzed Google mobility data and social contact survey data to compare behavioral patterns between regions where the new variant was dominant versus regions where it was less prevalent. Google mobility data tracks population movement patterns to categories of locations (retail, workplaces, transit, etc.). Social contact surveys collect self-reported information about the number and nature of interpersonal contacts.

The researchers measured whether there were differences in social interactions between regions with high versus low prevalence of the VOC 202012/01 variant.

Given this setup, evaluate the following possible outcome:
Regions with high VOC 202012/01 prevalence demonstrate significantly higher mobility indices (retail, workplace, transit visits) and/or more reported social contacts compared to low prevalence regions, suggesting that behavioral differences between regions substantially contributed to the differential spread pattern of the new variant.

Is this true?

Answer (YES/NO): NO